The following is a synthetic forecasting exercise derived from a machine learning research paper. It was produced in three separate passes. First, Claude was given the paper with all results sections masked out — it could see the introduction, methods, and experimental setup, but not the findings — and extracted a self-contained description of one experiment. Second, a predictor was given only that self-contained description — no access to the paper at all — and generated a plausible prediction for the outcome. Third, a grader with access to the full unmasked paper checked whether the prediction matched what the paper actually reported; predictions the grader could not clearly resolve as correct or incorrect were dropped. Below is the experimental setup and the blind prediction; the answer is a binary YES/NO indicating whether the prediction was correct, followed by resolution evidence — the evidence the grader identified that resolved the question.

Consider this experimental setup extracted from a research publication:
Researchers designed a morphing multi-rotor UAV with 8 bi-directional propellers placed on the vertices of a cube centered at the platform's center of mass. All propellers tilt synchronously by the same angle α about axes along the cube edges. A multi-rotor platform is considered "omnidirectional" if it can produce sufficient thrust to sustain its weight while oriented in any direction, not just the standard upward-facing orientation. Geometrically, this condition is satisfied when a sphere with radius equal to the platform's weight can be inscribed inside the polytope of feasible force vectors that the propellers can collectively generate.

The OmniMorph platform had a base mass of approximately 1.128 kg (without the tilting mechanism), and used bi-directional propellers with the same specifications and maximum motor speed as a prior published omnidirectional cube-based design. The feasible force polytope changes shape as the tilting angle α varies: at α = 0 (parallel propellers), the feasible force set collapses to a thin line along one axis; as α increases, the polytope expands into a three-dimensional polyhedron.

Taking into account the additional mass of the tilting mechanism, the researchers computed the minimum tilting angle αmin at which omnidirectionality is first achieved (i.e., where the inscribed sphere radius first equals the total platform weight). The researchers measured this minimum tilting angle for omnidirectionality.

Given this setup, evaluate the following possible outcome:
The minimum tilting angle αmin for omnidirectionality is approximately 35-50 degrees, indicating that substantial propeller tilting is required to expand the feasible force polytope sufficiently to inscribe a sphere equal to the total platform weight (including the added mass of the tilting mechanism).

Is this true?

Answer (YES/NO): YES